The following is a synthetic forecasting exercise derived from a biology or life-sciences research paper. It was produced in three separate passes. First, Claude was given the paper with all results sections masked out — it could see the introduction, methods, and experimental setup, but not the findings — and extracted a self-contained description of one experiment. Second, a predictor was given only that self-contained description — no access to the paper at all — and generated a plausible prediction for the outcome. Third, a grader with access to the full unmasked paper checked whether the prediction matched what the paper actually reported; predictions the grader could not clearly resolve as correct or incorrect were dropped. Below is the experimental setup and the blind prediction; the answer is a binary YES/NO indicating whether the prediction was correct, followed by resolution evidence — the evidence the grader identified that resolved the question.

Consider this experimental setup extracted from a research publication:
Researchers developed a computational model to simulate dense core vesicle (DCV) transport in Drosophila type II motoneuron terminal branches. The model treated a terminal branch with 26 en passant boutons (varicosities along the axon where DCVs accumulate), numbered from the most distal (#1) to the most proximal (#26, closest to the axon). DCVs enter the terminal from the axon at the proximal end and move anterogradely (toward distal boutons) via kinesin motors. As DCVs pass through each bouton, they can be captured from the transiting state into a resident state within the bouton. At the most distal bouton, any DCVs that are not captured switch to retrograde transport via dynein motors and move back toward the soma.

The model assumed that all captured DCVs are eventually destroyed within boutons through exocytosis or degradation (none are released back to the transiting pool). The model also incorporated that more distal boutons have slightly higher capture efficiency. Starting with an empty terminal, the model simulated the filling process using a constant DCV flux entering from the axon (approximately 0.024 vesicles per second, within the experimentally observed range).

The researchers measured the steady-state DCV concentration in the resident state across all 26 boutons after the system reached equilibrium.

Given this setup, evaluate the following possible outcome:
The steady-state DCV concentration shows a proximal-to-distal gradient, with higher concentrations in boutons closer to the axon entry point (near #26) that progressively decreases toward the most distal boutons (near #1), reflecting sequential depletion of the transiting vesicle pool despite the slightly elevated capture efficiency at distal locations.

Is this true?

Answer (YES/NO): NO